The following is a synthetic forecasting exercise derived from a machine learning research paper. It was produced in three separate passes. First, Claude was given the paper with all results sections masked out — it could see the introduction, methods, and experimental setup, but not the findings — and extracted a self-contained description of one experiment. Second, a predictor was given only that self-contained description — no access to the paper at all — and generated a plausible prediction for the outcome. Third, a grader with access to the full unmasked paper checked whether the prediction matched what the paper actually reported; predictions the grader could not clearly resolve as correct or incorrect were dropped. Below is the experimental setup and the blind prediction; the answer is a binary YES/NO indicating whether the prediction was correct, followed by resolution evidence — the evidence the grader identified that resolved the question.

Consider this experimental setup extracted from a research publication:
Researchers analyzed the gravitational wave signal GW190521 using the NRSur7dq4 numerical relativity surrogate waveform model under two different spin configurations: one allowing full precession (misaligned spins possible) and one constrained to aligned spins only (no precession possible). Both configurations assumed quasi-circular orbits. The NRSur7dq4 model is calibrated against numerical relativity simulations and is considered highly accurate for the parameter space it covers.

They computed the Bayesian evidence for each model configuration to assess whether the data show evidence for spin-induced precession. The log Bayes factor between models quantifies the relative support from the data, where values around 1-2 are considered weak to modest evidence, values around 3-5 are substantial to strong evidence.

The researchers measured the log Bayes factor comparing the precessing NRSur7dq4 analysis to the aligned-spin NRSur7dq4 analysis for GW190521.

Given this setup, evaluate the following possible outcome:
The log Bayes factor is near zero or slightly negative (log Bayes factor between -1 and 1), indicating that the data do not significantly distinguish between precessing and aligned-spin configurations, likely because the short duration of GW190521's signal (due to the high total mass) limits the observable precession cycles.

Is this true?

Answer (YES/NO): NO